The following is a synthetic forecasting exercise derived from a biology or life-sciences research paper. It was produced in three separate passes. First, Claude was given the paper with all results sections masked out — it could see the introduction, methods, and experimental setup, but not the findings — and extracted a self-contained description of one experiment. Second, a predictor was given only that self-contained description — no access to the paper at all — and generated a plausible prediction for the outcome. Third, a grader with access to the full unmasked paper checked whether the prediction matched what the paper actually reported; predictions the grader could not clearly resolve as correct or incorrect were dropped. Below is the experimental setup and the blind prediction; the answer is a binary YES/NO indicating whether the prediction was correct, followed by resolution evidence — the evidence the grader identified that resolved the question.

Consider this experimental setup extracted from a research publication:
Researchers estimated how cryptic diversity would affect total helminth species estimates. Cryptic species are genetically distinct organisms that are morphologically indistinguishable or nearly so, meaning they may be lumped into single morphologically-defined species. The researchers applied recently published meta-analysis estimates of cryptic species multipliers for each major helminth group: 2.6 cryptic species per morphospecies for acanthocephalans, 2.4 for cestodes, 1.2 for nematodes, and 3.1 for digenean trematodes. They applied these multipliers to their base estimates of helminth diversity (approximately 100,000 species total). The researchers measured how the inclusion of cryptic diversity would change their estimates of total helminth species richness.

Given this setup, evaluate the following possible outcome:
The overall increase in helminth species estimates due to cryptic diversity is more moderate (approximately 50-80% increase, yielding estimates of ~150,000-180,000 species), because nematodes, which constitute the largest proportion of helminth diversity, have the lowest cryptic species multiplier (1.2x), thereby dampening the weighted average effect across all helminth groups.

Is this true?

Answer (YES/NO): NO